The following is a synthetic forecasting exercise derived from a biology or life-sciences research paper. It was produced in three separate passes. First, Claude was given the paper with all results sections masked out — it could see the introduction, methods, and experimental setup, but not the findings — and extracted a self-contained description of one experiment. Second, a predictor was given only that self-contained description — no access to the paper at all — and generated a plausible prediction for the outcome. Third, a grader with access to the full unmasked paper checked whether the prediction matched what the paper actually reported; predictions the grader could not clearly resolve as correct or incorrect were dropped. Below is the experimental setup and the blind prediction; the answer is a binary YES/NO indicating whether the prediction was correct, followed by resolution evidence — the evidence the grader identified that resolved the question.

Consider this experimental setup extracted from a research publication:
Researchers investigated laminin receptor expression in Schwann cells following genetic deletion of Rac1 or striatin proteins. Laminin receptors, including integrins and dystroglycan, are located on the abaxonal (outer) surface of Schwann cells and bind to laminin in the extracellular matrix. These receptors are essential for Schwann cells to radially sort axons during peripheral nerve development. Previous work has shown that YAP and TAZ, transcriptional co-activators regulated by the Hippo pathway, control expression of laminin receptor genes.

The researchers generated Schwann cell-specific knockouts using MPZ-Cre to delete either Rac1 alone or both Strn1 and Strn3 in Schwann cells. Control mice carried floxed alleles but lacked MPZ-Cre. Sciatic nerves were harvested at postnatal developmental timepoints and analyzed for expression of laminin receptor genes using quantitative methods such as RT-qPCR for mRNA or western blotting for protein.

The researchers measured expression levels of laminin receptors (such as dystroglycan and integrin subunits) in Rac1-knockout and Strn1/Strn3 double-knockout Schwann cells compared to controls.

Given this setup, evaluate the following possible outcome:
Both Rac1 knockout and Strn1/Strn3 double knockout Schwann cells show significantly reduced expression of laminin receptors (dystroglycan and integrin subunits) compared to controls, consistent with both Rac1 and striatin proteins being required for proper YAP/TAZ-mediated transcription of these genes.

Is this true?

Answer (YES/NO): YES